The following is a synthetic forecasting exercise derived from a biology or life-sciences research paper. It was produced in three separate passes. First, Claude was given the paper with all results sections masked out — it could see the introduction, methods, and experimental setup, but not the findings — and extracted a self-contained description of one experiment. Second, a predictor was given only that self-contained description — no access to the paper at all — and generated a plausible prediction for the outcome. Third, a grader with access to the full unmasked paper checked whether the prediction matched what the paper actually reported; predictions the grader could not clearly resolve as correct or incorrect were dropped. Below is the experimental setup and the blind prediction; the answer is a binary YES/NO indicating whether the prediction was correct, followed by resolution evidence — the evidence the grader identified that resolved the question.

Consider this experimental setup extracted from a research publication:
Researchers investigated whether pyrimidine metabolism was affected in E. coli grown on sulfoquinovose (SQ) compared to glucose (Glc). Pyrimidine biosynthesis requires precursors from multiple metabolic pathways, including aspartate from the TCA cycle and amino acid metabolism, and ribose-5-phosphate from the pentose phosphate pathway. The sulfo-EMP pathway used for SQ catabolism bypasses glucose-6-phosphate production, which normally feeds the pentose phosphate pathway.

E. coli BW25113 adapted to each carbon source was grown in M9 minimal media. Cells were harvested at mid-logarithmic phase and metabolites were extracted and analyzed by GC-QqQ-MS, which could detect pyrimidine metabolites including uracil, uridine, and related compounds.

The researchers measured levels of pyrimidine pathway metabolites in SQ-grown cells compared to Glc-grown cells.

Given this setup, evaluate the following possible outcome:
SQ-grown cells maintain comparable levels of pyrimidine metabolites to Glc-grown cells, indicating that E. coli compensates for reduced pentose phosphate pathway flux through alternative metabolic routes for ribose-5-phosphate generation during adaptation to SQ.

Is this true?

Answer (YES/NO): NO